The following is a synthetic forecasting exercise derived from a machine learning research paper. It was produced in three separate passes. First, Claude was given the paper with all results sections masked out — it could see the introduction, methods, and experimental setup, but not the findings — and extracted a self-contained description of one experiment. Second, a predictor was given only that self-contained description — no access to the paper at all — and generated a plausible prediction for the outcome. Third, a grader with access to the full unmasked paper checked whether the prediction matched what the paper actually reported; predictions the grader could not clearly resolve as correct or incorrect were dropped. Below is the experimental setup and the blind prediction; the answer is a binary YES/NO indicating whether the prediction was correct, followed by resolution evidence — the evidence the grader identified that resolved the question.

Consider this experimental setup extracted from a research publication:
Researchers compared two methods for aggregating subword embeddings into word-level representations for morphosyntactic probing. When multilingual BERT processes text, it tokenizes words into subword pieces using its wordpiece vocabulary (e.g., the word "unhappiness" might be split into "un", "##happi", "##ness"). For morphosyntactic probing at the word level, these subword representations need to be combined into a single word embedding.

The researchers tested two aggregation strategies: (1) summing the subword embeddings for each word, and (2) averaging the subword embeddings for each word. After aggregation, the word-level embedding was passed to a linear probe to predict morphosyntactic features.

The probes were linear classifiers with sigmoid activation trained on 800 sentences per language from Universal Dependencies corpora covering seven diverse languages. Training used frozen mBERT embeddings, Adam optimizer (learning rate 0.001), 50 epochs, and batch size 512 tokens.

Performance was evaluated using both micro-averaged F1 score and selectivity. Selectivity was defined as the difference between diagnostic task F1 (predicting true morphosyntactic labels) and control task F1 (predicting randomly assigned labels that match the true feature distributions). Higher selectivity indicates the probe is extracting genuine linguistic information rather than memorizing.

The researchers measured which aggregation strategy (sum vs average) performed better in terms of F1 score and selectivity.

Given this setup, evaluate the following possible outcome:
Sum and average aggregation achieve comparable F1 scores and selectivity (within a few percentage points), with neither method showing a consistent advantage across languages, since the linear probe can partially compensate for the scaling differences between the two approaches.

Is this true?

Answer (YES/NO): NO